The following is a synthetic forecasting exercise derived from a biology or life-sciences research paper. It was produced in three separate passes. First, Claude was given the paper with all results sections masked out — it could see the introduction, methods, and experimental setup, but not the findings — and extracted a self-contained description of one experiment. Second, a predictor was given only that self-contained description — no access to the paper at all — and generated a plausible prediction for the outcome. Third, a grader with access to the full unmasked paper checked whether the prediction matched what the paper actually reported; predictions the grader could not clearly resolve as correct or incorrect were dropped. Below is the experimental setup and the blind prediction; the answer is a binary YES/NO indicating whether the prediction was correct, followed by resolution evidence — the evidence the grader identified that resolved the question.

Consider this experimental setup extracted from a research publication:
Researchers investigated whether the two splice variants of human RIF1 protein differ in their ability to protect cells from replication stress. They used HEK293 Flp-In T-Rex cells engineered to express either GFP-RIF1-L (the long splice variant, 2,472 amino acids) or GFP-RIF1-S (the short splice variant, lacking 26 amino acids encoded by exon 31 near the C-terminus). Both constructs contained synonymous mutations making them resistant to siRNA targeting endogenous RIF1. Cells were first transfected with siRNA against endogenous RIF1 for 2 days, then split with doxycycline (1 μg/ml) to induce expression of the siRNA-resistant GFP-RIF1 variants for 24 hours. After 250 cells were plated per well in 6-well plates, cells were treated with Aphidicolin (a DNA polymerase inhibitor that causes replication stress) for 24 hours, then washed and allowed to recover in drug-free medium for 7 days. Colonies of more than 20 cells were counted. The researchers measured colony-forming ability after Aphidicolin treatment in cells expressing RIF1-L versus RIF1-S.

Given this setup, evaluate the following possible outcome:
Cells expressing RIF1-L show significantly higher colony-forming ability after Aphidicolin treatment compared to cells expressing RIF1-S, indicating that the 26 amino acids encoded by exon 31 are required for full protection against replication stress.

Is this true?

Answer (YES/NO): YES